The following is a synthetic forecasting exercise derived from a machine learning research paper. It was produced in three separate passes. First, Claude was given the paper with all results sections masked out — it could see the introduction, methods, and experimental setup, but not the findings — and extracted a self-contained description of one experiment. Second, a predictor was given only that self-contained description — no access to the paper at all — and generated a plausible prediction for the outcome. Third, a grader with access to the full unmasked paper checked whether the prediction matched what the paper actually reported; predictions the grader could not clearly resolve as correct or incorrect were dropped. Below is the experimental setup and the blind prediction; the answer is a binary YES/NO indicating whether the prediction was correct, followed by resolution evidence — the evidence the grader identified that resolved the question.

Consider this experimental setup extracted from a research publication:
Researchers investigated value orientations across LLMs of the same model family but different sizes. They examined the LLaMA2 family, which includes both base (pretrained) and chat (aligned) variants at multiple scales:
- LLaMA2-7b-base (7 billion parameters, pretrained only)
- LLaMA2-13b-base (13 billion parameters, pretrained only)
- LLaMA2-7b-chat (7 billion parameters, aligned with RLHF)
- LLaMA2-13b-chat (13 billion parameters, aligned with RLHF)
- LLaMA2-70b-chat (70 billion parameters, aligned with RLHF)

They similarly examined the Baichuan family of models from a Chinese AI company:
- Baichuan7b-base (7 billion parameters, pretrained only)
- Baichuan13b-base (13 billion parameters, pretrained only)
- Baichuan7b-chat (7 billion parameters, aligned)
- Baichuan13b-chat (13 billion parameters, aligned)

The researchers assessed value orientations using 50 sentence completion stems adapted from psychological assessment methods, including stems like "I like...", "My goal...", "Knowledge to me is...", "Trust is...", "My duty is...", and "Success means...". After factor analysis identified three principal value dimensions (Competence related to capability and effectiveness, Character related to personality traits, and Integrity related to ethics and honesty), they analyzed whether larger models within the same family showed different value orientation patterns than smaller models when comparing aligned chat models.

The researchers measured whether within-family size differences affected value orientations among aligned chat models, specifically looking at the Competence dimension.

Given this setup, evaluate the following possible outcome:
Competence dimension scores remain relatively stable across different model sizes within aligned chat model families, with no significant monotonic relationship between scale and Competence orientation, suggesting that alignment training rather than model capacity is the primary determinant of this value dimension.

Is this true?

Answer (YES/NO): NO